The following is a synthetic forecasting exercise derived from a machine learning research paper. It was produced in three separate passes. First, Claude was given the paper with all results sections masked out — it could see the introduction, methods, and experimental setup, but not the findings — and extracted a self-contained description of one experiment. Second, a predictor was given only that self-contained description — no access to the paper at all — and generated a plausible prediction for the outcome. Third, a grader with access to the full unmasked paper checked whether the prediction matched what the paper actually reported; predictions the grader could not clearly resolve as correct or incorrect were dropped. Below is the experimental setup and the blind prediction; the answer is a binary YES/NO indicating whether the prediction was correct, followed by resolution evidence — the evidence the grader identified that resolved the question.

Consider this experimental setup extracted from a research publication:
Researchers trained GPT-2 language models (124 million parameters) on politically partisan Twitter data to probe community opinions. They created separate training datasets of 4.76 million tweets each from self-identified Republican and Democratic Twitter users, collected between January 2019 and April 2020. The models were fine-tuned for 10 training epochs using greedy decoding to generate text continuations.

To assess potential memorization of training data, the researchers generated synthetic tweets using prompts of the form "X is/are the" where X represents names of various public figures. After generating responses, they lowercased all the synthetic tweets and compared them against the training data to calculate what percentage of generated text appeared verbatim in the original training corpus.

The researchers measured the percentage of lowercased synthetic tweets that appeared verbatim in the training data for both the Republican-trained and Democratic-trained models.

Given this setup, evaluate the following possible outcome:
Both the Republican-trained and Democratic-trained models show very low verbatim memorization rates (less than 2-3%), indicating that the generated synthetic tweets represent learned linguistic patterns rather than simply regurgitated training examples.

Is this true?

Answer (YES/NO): NO